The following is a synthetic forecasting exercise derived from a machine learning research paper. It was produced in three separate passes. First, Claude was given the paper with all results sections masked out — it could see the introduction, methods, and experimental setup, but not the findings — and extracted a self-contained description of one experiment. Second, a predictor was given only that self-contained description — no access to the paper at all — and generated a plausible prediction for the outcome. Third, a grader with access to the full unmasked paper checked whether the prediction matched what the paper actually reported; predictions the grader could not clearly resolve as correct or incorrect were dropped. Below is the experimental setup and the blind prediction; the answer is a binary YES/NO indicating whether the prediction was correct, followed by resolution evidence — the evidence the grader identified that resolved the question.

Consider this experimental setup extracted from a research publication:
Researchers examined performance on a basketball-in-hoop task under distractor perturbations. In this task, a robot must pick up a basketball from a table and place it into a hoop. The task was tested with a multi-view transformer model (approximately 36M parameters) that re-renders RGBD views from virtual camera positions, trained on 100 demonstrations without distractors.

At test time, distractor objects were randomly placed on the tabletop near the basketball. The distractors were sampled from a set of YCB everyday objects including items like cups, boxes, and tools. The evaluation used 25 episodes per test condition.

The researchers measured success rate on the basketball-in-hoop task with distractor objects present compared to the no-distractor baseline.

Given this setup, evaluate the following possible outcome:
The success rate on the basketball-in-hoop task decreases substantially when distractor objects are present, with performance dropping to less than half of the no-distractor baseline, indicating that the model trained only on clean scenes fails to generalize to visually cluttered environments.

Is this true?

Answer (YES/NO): YES